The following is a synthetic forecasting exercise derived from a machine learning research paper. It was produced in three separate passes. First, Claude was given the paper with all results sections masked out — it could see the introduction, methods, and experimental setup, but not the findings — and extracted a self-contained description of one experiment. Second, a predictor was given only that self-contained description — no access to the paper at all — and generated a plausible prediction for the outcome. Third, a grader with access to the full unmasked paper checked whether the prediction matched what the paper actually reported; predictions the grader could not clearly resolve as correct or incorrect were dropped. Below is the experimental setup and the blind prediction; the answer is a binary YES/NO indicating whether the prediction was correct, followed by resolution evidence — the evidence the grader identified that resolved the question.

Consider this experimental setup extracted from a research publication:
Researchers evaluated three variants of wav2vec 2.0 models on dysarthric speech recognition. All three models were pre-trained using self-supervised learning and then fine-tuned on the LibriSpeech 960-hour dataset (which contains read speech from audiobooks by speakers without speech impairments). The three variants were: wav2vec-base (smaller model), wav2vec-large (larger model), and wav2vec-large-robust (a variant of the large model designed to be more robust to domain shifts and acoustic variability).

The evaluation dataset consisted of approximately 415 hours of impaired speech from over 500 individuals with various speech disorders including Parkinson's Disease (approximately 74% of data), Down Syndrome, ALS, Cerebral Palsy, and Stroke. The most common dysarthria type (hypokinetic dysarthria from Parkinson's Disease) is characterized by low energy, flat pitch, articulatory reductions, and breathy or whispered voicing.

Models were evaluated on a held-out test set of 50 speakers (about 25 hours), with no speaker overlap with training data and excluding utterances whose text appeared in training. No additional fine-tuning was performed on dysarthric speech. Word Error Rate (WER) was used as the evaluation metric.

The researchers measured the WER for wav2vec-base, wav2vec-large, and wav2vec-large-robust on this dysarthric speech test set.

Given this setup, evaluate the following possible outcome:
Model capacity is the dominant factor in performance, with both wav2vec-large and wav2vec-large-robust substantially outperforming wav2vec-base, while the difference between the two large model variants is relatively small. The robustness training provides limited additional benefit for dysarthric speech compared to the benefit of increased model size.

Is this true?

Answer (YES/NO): NO